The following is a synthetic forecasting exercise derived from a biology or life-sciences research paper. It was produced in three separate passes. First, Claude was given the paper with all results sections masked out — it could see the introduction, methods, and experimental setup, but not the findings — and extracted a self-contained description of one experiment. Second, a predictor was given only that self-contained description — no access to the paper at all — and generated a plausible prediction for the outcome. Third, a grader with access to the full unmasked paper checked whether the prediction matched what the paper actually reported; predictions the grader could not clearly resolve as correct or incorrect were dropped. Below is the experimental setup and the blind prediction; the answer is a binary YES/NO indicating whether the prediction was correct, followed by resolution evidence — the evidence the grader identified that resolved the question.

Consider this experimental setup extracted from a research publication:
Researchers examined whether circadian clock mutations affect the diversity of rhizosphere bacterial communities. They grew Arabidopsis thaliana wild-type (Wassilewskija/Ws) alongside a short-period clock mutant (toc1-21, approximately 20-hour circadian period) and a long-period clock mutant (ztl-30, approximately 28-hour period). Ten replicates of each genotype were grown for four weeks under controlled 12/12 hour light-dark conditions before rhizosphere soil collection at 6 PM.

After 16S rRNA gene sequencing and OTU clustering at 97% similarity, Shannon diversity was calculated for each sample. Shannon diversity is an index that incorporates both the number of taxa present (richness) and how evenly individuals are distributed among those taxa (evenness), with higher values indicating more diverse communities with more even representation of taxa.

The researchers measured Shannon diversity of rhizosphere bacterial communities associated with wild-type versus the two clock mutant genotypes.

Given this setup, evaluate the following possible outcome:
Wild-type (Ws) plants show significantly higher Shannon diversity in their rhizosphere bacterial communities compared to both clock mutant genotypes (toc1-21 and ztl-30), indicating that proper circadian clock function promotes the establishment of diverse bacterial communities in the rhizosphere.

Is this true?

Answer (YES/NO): NO